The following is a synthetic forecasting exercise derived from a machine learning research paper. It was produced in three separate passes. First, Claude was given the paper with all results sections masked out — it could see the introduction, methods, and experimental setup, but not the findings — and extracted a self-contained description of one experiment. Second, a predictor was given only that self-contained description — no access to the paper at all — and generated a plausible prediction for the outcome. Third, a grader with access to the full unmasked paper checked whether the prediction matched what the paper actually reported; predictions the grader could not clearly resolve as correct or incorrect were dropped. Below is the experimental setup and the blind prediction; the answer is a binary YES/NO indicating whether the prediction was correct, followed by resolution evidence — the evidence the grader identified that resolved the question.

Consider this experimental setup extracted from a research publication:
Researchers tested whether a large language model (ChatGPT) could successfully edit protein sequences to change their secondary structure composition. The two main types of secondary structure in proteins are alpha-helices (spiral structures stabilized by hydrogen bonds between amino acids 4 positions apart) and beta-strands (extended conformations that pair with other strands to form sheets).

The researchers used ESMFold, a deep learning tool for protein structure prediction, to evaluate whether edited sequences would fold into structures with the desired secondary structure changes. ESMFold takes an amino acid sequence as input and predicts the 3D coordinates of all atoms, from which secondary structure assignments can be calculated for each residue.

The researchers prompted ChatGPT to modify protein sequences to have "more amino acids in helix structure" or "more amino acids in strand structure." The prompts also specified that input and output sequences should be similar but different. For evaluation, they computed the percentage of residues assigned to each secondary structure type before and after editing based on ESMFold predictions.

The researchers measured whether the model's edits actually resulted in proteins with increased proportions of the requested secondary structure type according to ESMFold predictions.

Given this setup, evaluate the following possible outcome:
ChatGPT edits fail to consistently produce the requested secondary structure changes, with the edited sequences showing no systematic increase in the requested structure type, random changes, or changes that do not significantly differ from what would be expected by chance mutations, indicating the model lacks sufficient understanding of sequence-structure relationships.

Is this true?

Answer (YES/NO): NO